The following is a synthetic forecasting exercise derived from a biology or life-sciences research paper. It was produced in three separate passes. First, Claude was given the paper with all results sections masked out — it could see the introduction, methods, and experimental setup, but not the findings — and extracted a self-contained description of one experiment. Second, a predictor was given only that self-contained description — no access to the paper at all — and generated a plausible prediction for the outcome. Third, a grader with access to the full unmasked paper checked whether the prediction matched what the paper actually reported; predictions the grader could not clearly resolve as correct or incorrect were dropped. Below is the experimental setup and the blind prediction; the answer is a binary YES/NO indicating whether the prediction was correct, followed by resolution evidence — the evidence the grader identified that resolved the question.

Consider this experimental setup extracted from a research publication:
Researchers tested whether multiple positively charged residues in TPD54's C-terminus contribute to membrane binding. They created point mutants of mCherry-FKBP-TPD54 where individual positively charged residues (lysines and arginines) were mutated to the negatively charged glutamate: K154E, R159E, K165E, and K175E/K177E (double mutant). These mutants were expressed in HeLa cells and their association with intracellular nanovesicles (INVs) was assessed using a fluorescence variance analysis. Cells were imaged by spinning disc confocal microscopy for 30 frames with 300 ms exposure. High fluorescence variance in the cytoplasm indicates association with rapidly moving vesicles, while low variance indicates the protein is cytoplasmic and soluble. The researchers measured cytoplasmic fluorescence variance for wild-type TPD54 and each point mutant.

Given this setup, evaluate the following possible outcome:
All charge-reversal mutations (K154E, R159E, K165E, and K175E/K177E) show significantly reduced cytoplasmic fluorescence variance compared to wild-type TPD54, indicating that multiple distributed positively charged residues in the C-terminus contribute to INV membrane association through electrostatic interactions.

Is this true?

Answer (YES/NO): YES